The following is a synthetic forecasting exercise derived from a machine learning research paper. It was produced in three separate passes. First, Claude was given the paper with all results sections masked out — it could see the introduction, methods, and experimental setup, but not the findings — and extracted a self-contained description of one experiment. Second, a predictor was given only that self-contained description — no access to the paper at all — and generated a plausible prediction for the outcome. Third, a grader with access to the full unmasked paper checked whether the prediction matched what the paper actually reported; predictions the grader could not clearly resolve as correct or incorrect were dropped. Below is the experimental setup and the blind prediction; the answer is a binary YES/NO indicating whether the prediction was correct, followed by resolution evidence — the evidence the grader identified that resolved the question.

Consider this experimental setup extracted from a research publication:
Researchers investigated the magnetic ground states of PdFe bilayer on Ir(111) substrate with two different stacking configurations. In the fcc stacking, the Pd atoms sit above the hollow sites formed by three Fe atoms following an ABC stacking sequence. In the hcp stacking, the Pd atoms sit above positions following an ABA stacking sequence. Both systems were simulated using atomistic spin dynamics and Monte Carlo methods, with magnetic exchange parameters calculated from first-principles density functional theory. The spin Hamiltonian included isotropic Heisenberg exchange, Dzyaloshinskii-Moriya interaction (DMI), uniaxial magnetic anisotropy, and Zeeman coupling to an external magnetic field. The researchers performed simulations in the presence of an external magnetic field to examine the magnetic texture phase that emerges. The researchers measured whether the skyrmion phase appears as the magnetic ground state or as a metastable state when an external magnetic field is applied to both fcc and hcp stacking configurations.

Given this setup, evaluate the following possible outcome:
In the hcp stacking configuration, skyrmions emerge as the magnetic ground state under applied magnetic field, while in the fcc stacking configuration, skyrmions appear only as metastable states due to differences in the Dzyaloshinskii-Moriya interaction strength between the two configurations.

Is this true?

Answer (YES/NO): NO